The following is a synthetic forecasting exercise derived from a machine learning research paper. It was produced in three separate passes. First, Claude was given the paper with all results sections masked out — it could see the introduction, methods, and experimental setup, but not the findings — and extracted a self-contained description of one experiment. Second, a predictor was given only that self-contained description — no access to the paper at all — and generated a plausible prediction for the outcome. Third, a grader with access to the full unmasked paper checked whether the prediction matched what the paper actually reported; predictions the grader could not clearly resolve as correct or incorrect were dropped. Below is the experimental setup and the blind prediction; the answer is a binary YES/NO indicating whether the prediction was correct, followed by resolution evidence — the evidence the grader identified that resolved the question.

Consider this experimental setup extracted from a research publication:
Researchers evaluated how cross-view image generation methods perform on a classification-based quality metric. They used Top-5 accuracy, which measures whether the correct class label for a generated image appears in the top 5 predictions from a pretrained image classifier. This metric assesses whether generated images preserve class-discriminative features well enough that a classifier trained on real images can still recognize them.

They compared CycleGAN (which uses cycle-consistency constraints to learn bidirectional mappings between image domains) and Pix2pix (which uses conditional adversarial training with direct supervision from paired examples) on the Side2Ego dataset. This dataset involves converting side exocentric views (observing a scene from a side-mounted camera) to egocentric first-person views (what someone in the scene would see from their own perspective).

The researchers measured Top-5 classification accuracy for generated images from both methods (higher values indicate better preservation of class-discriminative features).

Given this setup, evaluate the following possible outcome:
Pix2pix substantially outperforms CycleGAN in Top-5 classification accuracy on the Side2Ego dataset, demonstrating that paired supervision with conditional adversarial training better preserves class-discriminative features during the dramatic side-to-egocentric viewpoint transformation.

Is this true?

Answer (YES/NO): NO